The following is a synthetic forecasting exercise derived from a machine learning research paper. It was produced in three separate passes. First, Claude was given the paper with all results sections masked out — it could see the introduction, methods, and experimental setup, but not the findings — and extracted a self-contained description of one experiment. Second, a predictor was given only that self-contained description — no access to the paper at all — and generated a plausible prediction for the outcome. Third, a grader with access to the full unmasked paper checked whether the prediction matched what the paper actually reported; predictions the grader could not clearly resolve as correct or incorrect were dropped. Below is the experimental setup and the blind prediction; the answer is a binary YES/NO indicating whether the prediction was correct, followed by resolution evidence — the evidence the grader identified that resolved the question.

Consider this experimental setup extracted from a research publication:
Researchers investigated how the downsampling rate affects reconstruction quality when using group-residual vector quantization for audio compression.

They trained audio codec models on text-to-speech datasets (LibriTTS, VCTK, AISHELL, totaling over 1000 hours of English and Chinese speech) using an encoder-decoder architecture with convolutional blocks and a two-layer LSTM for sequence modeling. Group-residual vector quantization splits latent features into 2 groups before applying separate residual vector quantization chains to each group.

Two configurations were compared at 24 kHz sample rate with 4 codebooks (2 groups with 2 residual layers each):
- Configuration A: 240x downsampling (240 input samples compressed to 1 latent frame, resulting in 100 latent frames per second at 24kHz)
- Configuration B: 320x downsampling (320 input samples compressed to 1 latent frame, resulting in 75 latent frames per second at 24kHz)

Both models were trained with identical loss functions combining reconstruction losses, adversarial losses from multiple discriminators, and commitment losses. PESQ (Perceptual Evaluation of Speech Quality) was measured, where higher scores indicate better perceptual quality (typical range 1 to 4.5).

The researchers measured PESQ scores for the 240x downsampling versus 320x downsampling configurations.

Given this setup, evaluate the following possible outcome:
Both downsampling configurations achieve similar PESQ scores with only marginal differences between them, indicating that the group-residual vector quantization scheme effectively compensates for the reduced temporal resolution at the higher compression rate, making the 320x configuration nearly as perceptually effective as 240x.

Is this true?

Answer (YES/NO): YES